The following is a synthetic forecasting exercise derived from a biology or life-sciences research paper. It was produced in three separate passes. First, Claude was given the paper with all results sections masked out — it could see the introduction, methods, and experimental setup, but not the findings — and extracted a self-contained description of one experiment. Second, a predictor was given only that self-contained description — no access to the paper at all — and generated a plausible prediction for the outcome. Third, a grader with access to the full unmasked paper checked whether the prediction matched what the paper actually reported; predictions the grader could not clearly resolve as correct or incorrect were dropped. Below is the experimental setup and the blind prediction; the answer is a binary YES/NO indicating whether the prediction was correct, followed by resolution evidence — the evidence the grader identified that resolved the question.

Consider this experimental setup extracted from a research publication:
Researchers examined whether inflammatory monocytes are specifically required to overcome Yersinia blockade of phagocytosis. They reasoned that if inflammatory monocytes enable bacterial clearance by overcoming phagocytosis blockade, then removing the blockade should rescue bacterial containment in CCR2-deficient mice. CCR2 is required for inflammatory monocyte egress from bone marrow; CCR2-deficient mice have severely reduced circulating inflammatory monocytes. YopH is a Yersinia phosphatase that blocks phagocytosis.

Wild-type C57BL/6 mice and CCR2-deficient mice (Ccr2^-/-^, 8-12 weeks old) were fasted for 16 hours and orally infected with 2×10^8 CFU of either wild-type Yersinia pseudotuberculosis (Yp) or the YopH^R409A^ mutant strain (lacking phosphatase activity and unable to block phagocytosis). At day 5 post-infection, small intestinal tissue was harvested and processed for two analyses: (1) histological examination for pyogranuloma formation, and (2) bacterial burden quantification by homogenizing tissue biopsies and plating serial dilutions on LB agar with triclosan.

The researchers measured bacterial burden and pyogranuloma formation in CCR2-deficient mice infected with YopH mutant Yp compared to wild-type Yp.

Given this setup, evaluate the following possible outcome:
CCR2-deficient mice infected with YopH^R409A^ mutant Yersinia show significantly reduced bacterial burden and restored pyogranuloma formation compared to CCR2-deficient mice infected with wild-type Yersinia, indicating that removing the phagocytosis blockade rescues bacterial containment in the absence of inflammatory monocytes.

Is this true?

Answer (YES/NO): YES